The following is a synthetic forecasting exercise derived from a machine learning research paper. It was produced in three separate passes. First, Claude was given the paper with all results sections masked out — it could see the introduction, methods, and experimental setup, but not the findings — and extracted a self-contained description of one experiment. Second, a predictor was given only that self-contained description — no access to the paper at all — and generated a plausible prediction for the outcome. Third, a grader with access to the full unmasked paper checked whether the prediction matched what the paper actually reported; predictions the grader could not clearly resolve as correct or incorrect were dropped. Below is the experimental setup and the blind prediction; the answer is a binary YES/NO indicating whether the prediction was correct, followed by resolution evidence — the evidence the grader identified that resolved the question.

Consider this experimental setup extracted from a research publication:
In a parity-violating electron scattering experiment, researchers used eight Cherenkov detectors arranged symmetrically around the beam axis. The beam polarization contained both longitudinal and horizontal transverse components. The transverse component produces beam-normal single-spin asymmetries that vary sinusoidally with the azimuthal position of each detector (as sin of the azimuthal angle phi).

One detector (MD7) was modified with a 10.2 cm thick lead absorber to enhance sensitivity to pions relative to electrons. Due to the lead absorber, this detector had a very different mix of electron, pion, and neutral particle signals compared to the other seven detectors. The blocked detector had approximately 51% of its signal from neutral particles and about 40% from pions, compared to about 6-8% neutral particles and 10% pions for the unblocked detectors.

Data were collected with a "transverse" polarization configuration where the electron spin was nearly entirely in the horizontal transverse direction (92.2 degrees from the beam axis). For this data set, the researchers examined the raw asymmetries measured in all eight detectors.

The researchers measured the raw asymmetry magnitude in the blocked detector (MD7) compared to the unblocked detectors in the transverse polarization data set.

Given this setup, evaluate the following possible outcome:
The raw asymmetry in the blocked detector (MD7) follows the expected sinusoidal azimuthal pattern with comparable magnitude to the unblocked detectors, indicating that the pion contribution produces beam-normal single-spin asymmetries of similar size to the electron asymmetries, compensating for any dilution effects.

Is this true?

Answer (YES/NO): NO